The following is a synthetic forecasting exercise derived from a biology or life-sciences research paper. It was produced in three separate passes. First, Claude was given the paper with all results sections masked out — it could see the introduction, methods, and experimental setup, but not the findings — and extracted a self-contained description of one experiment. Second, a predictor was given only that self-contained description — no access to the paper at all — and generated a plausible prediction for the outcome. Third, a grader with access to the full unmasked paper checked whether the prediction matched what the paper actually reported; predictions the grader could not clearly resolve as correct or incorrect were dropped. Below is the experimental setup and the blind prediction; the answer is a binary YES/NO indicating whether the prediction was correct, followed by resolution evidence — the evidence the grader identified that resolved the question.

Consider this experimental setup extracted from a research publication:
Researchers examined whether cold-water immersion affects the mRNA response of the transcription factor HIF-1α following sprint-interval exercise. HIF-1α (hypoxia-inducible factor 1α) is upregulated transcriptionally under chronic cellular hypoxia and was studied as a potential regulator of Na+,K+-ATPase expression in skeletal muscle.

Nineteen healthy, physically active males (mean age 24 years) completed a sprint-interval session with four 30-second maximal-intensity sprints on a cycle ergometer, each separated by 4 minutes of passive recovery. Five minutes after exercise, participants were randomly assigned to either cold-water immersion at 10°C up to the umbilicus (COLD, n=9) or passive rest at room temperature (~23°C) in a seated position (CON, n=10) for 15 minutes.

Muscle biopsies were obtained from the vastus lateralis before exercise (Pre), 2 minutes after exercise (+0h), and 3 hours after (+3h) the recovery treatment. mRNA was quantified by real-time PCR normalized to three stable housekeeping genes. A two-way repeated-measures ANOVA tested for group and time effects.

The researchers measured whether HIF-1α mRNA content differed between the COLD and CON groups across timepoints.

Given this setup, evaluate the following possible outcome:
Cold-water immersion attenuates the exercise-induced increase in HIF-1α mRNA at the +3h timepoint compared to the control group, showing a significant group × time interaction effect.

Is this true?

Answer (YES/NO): NO